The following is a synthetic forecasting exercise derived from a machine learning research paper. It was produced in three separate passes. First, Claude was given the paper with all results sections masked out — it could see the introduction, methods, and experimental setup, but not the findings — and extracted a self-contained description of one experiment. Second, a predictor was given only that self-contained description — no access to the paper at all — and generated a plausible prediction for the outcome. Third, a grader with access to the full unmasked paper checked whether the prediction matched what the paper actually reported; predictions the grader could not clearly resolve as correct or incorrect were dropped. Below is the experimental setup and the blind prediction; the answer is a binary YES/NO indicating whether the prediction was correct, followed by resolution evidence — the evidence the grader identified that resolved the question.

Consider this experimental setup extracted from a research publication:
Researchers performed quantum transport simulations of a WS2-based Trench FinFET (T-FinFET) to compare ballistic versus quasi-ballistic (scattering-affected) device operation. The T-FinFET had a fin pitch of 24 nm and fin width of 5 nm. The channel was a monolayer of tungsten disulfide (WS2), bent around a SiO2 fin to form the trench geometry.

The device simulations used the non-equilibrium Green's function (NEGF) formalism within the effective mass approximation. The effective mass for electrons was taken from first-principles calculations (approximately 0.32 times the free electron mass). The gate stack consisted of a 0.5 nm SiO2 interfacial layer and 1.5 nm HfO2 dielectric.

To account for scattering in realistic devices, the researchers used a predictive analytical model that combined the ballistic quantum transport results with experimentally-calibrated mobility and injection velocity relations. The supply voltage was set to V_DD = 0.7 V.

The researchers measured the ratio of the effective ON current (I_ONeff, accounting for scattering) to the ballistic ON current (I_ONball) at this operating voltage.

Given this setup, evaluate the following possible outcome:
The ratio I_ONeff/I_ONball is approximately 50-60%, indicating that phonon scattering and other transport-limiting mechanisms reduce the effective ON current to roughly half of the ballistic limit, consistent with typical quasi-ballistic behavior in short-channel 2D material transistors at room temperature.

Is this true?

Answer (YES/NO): NO